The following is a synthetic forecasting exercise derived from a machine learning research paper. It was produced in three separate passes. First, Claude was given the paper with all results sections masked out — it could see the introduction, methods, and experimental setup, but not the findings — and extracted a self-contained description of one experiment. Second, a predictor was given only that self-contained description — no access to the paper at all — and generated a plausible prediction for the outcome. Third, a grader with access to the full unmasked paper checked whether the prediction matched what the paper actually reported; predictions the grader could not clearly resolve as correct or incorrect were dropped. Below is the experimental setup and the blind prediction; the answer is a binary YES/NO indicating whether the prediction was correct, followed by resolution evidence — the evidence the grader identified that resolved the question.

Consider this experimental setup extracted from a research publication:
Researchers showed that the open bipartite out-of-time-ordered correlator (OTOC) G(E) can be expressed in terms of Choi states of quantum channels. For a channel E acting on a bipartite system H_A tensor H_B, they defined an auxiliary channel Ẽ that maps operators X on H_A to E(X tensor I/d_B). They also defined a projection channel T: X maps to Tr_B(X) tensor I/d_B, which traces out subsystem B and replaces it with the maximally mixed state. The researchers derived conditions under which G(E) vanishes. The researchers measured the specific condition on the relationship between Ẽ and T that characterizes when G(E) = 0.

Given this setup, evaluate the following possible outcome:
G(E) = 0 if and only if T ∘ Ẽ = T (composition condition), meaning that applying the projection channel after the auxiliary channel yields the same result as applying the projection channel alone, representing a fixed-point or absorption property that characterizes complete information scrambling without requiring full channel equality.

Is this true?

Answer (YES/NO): NO